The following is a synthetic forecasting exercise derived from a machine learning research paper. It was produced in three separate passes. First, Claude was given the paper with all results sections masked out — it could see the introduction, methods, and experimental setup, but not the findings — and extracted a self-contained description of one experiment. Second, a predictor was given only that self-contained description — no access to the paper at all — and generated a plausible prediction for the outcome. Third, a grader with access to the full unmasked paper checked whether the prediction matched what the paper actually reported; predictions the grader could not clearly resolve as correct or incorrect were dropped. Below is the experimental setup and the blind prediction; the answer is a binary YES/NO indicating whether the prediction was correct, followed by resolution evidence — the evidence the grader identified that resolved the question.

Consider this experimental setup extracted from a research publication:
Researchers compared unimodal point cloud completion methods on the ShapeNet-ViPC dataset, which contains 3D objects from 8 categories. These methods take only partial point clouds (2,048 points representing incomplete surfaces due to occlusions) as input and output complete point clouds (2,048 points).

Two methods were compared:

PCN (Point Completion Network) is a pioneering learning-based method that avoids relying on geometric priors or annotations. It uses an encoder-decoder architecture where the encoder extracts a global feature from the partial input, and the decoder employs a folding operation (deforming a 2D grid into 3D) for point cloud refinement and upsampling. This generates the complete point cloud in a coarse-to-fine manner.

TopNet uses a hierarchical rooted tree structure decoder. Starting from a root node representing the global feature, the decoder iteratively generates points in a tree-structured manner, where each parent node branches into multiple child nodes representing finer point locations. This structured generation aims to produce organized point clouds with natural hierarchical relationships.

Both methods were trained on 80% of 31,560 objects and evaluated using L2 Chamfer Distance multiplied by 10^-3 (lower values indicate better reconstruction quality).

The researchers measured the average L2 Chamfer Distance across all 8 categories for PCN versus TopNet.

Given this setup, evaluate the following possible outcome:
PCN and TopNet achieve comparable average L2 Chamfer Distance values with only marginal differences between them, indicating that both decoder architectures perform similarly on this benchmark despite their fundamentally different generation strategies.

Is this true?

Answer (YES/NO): NO